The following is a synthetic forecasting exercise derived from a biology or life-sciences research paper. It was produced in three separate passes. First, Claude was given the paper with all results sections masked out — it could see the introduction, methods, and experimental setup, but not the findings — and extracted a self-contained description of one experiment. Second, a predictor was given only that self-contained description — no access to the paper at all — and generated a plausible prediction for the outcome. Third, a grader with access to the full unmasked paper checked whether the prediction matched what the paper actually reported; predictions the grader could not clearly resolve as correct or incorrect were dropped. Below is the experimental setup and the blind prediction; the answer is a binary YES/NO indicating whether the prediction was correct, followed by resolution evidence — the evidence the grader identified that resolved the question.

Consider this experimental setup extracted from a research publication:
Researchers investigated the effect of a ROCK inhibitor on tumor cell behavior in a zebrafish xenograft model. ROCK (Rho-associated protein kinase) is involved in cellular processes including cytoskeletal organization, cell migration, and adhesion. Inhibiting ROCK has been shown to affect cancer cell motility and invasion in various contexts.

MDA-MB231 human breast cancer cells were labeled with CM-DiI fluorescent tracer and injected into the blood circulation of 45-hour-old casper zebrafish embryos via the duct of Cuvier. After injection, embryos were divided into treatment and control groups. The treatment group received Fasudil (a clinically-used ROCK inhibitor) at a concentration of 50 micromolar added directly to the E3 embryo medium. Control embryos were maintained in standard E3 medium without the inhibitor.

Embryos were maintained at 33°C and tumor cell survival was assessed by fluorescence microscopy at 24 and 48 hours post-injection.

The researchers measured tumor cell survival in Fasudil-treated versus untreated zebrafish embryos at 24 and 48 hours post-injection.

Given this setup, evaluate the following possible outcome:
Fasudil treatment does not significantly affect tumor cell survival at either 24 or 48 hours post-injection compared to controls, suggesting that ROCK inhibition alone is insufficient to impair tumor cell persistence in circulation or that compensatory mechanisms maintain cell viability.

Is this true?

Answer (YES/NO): NO